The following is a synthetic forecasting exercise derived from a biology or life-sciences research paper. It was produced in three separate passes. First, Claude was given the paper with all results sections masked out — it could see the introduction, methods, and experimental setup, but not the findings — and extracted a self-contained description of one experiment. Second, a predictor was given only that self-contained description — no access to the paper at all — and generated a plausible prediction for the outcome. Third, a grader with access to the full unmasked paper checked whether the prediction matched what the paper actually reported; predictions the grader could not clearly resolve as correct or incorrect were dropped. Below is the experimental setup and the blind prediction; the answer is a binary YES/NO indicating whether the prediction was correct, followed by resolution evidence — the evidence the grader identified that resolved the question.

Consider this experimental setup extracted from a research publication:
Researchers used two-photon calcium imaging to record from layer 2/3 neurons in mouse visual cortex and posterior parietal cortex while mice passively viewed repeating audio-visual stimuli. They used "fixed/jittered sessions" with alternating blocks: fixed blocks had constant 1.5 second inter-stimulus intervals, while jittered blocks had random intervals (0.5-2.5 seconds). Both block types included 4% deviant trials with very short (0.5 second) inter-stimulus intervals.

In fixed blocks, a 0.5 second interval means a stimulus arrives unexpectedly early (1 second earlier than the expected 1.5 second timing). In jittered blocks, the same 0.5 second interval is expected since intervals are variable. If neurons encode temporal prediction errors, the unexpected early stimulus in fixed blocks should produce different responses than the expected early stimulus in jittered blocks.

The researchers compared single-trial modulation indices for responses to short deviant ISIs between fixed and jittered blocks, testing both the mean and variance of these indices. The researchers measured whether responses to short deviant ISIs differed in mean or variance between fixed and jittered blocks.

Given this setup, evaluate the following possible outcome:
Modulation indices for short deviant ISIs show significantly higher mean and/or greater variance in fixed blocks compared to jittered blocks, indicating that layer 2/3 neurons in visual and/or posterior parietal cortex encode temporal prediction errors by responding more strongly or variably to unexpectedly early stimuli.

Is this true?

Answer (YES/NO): NO